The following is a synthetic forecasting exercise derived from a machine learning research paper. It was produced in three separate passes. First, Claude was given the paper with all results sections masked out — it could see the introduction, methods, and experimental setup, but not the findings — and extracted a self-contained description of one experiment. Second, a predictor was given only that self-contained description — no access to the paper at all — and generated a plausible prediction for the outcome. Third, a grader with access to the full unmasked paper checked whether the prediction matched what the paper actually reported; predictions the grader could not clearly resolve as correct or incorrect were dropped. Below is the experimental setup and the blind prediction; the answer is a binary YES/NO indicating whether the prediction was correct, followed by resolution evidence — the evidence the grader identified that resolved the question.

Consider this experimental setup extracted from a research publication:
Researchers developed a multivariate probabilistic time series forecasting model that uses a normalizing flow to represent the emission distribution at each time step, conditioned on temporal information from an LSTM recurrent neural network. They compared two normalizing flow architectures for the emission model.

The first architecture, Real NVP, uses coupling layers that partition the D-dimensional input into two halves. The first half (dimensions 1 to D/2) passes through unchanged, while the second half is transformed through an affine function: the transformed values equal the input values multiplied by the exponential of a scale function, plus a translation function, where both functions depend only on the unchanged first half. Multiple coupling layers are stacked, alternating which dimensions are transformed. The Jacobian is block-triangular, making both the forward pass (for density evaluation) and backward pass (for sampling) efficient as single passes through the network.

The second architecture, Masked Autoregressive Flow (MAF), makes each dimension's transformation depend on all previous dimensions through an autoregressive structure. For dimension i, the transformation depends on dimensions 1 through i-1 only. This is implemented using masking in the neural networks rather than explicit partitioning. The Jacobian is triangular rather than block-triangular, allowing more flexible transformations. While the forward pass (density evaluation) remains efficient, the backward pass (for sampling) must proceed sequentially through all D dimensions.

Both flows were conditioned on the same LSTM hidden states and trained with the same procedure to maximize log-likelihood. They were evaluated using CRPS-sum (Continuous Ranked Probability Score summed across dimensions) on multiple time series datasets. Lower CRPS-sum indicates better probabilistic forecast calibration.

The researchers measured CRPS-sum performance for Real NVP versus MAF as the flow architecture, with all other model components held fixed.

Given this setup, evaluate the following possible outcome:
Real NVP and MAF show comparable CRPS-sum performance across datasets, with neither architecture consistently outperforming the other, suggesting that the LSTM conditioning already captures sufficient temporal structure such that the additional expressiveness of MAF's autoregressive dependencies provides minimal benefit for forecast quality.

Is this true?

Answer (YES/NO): NO